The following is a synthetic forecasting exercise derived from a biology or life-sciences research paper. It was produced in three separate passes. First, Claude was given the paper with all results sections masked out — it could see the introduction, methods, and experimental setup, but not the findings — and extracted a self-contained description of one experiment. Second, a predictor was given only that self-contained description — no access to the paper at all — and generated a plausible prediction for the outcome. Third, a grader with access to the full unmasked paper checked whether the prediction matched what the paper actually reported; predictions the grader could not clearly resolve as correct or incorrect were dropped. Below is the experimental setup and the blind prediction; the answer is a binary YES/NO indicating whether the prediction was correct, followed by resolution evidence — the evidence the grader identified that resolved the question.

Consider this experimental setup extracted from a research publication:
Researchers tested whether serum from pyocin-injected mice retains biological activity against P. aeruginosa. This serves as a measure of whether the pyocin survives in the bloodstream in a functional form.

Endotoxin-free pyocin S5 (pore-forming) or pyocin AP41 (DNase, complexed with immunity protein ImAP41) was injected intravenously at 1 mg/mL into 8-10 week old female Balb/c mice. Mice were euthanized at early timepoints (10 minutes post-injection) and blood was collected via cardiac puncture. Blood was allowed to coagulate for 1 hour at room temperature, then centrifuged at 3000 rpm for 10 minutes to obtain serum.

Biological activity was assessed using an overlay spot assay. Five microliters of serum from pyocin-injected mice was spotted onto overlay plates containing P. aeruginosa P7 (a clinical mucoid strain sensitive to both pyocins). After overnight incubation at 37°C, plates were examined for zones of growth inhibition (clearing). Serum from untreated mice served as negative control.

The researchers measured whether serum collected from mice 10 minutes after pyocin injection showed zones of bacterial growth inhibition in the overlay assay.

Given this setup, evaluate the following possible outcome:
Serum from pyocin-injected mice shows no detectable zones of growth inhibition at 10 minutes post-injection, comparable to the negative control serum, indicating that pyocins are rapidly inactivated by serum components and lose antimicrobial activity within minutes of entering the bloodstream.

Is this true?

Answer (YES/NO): NO